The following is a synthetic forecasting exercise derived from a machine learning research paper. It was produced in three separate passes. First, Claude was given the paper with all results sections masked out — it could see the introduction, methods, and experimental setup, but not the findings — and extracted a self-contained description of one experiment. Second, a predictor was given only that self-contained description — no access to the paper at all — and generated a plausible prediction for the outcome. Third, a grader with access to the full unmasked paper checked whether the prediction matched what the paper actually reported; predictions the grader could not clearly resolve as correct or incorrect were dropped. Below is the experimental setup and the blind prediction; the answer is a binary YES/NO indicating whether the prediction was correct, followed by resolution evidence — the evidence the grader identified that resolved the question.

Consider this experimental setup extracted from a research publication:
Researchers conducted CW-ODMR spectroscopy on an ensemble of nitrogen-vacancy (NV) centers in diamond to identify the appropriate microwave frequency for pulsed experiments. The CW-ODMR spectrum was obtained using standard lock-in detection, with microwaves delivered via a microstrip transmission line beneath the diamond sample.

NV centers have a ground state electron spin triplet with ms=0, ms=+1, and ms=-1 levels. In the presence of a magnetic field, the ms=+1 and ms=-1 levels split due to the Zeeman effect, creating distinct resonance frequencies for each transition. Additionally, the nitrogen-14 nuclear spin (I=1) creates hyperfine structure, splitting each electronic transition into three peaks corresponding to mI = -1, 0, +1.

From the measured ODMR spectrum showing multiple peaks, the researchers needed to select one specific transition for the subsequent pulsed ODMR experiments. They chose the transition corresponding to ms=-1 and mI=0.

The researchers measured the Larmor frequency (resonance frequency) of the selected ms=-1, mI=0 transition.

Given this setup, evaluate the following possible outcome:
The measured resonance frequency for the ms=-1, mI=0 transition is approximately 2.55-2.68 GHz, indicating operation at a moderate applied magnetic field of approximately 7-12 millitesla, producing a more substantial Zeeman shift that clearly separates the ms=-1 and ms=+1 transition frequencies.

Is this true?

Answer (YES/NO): NO